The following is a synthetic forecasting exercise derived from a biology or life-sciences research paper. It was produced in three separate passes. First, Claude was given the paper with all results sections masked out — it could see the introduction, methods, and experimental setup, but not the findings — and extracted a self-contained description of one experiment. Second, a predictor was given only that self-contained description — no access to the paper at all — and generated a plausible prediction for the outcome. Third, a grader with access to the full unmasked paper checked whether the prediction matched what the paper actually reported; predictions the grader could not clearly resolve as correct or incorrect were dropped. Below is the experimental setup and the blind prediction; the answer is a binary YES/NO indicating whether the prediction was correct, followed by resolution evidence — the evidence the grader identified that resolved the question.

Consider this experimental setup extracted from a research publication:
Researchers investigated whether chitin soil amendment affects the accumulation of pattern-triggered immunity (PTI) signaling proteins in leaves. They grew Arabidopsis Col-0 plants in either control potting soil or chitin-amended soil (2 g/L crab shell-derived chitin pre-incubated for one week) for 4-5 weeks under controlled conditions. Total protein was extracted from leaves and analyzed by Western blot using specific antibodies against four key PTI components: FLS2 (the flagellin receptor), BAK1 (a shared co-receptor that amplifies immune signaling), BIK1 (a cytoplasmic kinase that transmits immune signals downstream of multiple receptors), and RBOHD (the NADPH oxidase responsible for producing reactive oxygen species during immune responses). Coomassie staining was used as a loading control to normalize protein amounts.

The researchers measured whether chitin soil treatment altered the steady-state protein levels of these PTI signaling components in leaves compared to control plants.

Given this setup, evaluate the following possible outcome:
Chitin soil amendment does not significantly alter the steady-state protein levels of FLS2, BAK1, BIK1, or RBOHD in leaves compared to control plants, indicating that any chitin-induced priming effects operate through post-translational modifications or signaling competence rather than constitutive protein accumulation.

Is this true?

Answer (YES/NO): NO